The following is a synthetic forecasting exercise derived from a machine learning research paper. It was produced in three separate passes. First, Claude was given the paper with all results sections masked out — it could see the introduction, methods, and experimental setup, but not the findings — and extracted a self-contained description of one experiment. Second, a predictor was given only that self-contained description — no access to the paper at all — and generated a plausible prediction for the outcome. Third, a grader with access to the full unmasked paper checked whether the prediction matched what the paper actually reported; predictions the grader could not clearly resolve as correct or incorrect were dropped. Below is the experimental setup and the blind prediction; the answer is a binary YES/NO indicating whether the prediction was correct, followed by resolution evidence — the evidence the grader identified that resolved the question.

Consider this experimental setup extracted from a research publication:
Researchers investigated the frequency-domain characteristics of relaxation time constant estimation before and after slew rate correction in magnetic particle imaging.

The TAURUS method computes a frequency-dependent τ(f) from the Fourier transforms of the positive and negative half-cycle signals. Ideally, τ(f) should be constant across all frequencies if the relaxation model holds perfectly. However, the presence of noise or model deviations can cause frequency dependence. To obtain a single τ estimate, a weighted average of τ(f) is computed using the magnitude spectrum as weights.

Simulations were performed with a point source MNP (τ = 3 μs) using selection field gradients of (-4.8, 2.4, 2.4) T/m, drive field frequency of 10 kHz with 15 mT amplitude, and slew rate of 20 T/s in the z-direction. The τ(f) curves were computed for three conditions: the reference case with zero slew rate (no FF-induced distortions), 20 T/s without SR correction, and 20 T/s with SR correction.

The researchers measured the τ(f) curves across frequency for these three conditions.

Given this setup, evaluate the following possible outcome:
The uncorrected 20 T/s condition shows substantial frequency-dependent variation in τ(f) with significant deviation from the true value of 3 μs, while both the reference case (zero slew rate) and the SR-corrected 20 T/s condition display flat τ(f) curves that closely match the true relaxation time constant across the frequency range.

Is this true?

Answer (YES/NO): NO